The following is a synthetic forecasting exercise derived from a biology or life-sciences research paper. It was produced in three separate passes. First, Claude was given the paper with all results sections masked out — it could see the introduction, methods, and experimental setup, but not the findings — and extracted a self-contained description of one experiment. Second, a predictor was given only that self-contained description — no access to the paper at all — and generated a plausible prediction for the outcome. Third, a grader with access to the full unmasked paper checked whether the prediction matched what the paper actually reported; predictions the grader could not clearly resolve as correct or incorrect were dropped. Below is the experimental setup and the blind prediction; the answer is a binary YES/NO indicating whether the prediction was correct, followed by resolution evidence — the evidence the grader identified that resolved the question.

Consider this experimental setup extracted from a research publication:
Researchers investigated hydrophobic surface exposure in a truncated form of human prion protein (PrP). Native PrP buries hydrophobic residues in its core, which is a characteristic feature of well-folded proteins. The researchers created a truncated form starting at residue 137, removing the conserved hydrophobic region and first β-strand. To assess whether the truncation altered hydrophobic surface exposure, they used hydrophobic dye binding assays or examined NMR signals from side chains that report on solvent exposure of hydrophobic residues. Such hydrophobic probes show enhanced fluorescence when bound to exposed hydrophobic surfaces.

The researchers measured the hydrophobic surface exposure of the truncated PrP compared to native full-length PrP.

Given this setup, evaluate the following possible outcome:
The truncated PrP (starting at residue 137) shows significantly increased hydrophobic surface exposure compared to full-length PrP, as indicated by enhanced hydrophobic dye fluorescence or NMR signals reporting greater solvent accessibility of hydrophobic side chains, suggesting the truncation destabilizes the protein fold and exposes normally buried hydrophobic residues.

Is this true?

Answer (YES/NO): YES